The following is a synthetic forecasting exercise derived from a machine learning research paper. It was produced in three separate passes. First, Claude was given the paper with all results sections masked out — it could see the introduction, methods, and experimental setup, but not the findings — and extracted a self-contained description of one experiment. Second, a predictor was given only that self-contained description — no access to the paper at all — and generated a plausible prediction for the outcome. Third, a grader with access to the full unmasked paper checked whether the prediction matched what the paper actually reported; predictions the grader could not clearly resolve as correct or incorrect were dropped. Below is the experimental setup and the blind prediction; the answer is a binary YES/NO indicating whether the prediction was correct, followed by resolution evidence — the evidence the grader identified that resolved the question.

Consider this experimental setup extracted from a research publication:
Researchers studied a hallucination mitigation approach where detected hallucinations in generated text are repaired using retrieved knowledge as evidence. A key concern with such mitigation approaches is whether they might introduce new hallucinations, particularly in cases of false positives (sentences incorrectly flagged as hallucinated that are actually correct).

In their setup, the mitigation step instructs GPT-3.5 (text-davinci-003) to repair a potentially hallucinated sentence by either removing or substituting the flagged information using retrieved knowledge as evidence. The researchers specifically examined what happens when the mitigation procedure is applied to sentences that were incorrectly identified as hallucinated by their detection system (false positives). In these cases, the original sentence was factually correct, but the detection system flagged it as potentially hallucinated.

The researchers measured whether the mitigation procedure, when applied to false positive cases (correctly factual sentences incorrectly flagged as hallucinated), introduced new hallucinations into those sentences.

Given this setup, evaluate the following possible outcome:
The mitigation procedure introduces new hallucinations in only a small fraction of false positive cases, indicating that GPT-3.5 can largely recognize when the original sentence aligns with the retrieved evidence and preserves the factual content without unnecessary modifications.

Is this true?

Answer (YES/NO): YES